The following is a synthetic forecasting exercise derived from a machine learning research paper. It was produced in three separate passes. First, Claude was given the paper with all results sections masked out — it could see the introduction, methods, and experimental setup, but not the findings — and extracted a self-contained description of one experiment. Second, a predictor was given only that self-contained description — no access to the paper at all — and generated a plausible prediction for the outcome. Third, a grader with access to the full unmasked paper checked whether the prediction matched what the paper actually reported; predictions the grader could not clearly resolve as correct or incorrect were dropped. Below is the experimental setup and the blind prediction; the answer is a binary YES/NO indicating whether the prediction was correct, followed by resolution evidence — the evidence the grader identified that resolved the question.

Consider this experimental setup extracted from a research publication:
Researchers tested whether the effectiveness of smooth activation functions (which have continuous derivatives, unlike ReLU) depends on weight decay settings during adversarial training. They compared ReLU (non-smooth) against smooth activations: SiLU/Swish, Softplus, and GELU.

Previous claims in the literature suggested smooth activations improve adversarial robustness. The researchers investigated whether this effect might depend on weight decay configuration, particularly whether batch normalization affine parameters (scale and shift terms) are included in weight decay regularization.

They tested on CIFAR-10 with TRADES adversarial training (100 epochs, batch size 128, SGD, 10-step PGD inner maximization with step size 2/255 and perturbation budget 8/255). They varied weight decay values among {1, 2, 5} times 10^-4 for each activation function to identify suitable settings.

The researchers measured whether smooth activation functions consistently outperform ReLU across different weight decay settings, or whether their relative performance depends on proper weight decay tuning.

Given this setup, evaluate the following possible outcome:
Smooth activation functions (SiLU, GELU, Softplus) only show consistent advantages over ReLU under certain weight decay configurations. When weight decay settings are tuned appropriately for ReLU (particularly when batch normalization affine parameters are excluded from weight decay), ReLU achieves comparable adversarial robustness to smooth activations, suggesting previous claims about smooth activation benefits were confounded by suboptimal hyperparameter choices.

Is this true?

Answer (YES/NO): NO